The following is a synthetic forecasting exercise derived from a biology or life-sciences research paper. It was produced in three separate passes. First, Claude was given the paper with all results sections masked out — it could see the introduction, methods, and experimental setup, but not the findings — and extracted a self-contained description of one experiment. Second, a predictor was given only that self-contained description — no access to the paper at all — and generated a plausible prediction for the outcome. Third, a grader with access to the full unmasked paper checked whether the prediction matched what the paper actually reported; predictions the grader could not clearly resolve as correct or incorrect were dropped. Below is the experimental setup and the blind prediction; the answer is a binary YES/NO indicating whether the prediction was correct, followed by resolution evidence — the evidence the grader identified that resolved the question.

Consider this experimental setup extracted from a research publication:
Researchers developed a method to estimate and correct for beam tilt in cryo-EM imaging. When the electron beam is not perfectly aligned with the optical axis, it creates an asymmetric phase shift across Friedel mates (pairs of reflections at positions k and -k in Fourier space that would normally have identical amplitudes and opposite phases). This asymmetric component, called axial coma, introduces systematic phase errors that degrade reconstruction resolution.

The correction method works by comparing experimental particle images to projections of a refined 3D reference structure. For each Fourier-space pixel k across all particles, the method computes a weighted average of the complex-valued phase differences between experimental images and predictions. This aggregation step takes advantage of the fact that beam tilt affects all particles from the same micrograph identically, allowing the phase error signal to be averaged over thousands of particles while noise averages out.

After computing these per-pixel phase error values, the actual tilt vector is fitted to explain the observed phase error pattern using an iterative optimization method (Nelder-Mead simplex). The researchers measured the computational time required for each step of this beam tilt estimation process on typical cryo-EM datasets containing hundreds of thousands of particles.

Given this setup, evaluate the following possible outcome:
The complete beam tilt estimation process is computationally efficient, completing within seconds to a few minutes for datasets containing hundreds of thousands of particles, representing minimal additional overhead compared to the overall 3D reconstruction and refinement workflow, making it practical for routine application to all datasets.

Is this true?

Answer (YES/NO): NO